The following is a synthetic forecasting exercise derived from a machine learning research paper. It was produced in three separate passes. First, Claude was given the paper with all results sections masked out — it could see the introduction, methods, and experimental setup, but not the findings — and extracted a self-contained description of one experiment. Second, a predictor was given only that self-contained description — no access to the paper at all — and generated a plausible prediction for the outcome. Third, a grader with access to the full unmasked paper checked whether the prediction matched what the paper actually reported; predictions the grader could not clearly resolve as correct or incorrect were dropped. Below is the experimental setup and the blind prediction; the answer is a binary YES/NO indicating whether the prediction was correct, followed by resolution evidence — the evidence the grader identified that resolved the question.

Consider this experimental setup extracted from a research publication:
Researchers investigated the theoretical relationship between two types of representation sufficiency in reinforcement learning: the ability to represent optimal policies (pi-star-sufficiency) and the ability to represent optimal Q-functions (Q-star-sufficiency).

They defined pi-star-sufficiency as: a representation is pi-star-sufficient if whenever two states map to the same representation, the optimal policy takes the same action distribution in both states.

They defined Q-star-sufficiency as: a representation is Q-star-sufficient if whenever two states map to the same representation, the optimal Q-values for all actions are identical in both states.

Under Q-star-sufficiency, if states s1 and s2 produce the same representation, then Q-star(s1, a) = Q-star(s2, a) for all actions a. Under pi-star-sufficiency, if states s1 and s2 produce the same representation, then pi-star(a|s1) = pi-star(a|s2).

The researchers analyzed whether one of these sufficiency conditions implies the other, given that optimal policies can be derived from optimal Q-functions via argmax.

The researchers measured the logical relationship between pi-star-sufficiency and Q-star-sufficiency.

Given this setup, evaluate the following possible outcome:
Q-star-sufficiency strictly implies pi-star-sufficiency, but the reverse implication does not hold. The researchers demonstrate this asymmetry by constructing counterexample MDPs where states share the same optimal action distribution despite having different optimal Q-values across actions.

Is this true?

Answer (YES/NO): NO